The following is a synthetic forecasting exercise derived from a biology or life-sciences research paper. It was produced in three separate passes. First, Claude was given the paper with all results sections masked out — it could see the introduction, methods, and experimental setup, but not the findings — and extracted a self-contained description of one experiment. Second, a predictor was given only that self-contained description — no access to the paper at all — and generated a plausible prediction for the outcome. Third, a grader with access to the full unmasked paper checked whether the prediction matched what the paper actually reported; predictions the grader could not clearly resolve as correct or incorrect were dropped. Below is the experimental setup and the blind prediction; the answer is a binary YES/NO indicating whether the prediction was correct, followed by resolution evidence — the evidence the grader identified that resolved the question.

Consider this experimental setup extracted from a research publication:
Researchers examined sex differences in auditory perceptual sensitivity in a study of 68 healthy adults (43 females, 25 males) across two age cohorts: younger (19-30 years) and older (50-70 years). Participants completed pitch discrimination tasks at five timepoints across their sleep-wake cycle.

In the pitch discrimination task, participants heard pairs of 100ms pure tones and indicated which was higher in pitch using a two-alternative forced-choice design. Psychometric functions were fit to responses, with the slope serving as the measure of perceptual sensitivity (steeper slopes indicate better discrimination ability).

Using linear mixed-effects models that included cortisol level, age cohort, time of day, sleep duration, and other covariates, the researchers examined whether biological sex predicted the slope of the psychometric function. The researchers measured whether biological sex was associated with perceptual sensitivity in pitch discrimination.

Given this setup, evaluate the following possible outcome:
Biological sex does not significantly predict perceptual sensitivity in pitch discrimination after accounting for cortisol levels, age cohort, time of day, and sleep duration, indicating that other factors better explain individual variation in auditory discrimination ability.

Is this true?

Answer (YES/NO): NO